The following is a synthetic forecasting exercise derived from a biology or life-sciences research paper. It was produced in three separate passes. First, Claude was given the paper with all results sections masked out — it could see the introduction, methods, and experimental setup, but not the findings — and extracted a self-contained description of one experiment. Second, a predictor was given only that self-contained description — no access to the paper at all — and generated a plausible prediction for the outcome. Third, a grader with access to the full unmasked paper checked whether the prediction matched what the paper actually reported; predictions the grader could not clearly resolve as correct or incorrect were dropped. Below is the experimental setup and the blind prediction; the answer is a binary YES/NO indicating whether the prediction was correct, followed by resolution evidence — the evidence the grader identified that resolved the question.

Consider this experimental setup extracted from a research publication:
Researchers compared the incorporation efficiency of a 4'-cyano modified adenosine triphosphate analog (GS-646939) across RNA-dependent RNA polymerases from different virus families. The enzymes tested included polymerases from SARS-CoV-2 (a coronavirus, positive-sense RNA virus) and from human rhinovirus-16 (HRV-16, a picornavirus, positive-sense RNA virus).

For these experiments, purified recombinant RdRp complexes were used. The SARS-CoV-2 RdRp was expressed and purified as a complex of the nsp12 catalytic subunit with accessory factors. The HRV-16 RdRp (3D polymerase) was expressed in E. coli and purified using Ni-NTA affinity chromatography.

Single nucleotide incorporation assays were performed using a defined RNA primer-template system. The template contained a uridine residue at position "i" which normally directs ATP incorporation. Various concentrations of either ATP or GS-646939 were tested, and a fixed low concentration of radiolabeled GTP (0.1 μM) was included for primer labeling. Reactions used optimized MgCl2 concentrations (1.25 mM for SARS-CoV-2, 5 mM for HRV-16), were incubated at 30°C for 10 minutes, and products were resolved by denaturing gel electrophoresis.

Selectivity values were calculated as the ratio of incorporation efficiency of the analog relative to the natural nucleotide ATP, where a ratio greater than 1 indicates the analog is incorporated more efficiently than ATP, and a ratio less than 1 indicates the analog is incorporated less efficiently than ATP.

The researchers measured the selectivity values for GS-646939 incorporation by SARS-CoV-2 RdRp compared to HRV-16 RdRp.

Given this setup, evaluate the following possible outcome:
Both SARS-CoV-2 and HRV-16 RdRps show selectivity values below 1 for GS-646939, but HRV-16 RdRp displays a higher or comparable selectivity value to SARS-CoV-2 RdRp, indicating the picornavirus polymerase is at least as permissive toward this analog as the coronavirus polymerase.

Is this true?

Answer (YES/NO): NO